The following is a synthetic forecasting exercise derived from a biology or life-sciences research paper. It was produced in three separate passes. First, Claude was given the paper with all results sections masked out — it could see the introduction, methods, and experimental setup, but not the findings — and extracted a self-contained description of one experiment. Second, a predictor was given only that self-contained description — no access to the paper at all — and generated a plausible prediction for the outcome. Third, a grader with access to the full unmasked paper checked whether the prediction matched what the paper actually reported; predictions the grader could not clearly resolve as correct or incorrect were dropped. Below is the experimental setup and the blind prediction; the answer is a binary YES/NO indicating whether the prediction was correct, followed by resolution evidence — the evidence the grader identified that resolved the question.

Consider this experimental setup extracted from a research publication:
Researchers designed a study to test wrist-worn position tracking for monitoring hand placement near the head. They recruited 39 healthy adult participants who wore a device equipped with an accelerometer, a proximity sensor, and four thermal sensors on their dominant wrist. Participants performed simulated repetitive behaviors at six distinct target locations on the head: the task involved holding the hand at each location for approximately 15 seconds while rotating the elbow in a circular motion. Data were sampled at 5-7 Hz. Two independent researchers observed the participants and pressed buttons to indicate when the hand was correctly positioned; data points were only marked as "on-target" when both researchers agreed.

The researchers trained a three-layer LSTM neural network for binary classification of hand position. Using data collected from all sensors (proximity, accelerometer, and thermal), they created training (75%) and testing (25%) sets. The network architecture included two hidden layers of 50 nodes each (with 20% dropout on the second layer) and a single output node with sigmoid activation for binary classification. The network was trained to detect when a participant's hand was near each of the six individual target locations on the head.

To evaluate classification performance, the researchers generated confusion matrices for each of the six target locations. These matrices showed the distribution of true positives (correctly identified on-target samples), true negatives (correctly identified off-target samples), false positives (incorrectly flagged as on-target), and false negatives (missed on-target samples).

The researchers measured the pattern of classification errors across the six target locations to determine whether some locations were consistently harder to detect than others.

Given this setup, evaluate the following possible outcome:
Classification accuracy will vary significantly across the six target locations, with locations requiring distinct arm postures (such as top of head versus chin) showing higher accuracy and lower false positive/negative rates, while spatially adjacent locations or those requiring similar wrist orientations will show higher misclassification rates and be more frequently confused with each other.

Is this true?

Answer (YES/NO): NO